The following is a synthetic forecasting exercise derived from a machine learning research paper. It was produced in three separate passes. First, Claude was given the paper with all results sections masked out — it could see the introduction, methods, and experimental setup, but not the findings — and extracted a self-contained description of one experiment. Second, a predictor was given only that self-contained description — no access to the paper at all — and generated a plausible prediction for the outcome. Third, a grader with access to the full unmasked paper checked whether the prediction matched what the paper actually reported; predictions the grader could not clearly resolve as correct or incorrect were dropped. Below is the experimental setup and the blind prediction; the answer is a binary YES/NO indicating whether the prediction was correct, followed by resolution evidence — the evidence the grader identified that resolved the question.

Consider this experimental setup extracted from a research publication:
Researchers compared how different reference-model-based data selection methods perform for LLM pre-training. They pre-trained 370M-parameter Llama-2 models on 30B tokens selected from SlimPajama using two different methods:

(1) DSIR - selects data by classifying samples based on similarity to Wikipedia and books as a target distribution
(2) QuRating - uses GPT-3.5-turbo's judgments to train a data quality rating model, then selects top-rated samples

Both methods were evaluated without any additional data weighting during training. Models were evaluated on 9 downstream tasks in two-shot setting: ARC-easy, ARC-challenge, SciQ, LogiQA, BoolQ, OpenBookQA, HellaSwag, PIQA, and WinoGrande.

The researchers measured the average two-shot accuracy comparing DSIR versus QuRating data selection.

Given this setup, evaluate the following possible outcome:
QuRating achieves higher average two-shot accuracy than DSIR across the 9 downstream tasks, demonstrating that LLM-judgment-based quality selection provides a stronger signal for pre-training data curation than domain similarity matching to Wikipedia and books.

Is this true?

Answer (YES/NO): YES